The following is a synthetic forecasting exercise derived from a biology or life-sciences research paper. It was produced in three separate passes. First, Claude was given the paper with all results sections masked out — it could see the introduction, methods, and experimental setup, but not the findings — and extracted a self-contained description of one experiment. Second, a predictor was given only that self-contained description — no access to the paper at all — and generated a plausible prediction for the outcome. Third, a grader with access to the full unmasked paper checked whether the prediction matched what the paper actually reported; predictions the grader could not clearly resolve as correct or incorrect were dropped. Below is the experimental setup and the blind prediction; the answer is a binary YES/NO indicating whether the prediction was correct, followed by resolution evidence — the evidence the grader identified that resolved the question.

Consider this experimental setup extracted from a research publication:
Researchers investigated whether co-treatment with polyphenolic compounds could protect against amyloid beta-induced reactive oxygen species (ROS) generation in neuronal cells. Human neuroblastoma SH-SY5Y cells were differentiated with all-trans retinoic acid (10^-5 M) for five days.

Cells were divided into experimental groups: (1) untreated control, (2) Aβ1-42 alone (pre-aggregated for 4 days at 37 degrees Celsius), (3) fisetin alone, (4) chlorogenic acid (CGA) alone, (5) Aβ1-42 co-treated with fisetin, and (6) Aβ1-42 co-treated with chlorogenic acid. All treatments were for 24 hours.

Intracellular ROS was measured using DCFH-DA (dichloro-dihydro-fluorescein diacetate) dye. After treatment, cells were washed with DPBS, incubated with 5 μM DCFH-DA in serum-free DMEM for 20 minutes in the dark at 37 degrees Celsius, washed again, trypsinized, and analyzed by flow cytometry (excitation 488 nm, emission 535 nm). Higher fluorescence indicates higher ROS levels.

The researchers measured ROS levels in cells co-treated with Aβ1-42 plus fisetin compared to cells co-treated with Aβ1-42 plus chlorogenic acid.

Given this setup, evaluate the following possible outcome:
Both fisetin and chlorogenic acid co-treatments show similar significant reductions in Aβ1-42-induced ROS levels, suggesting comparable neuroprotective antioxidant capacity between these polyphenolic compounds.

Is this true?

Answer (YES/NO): NO